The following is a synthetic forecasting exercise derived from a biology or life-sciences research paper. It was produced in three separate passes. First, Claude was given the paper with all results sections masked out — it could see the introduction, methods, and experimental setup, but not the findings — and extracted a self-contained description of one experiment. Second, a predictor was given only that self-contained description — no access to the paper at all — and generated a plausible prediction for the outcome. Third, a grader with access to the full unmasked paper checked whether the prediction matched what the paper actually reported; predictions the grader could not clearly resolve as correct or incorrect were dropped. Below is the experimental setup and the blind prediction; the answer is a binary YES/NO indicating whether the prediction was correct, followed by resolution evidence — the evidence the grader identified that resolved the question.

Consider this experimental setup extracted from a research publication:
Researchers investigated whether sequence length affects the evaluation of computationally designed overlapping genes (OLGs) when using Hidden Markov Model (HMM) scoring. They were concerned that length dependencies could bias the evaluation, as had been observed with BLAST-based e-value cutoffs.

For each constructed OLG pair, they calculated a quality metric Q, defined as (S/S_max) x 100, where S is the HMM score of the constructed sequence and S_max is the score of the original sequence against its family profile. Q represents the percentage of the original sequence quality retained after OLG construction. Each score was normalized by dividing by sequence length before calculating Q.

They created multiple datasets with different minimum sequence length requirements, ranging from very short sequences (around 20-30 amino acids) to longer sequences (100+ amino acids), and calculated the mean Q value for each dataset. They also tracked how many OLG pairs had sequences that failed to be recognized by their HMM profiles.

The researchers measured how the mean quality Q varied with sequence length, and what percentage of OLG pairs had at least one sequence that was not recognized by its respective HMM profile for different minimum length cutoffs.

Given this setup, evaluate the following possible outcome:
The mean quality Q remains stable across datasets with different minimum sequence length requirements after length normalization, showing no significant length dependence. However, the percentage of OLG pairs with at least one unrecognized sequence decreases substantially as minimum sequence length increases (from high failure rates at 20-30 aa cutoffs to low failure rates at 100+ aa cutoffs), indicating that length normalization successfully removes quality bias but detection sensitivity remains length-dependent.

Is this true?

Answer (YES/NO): NO